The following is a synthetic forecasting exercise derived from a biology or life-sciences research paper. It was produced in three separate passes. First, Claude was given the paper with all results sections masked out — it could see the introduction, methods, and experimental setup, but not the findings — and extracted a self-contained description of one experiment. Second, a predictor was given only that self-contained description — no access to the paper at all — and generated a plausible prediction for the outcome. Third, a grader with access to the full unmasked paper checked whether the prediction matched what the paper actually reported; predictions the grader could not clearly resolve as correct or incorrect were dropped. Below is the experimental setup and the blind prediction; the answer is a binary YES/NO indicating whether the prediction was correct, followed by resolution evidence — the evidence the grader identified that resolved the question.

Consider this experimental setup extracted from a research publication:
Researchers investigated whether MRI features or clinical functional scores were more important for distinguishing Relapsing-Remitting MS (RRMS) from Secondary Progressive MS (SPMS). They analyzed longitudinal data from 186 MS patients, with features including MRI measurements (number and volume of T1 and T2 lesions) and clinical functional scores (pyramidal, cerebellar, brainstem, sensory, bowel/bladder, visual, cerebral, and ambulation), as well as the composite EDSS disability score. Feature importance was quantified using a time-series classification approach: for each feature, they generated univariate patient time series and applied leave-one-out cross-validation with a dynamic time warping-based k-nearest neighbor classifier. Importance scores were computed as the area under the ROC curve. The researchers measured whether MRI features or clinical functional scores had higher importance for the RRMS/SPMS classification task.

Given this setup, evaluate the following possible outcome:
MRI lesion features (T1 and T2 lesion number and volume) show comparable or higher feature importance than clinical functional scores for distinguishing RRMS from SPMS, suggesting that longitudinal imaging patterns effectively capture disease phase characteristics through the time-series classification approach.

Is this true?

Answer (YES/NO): NO